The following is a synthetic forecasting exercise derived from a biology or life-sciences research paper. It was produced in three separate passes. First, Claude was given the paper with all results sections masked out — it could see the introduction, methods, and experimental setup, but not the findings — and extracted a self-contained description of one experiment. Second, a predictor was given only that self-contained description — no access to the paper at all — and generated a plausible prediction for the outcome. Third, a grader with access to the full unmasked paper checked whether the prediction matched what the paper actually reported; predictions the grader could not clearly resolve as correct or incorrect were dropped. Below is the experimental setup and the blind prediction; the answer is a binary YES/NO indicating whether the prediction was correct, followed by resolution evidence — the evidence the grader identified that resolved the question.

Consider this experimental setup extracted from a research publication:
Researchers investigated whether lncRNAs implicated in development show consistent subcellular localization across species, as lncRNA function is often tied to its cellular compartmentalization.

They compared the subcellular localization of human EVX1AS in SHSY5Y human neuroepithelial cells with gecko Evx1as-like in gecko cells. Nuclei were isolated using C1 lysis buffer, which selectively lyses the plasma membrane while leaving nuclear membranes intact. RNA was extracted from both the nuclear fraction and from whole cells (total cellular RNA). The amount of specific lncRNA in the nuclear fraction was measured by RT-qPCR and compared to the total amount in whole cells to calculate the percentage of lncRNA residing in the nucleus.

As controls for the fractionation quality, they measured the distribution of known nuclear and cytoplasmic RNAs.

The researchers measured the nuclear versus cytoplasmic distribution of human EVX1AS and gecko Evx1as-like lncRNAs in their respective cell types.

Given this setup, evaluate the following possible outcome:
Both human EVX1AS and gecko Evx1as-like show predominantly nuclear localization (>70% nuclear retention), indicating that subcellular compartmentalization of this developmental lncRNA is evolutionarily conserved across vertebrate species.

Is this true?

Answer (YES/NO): NO